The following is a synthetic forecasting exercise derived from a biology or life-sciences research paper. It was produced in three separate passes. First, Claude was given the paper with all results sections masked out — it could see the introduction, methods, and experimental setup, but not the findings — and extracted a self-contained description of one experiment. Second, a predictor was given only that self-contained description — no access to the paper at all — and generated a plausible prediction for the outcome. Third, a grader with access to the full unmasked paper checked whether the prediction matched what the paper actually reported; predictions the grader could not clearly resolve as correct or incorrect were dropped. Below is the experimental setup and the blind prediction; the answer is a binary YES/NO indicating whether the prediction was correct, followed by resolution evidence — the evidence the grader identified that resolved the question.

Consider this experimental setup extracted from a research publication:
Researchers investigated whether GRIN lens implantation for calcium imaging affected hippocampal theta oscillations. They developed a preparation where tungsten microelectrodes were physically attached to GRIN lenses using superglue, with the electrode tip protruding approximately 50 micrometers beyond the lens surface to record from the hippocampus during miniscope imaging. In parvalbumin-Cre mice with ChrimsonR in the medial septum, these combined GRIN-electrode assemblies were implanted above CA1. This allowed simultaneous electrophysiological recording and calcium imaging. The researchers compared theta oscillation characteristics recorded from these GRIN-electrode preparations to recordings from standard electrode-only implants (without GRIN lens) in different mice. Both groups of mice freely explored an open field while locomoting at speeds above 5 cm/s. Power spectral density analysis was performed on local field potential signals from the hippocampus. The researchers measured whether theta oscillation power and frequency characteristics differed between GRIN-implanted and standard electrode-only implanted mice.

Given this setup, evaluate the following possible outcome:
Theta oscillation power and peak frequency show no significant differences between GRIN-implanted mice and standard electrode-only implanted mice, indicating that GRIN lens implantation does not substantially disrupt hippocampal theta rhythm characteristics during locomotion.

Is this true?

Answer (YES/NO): YES